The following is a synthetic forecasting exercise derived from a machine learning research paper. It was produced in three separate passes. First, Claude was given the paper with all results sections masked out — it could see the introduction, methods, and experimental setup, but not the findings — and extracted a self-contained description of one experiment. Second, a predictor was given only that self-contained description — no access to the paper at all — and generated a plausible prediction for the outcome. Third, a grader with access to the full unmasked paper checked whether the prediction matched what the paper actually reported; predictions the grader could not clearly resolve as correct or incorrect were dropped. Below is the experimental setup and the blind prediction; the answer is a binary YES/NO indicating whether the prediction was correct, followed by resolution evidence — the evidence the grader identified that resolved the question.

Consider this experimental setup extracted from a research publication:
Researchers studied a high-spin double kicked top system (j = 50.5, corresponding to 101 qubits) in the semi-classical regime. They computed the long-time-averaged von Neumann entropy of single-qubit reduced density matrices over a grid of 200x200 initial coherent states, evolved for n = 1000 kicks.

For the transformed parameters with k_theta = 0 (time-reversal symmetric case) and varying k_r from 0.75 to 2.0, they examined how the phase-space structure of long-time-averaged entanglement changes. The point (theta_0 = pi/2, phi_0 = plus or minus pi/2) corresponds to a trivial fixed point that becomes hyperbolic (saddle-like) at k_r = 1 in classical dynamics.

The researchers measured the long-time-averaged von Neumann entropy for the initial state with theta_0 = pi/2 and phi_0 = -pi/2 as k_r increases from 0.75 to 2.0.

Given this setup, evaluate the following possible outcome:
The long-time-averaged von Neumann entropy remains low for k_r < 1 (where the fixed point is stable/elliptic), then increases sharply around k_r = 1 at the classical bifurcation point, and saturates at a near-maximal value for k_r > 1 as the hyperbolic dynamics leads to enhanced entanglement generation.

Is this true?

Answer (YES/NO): NO